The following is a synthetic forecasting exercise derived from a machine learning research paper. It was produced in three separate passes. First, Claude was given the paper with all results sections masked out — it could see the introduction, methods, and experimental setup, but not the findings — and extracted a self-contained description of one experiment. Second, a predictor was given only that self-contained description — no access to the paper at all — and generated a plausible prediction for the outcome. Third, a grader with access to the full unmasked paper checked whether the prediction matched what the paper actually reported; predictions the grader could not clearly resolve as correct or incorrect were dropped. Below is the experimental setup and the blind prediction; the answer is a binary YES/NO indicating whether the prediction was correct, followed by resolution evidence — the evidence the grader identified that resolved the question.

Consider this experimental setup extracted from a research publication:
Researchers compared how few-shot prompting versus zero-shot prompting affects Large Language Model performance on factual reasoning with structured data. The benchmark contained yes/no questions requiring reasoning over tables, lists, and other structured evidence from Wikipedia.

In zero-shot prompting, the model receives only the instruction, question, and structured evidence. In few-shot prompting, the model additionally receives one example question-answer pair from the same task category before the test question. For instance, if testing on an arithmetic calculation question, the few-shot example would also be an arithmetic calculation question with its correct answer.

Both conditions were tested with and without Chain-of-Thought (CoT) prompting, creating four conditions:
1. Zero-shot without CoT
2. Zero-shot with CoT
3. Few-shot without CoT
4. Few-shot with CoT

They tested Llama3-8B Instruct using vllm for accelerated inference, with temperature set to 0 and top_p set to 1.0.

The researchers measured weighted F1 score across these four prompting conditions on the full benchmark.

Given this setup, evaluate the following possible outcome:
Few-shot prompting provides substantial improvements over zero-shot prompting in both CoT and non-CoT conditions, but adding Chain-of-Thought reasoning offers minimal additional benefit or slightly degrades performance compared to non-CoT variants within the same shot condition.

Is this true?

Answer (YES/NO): NO